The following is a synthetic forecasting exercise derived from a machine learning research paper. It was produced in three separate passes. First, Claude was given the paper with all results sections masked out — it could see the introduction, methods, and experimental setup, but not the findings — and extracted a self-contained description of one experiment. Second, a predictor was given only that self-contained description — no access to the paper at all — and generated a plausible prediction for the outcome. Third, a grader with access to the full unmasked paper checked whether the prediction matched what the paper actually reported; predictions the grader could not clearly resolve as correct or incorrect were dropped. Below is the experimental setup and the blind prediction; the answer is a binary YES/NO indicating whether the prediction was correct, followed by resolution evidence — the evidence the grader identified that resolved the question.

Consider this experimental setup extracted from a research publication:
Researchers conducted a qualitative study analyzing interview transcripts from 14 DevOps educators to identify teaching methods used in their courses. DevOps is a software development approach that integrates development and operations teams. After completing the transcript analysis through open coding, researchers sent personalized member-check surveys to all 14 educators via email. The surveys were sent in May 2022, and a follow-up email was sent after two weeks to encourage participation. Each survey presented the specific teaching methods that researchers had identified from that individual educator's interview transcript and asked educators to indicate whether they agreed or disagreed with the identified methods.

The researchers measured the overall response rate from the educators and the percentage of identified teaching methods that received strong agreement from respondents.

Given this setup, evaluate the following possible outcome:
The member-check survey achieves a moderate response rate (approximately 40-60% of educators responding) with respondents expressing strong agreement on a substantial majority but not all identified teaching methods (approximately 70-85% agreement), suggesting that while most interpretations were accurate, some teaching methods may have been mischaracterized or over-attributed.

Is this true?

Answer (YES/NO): NO